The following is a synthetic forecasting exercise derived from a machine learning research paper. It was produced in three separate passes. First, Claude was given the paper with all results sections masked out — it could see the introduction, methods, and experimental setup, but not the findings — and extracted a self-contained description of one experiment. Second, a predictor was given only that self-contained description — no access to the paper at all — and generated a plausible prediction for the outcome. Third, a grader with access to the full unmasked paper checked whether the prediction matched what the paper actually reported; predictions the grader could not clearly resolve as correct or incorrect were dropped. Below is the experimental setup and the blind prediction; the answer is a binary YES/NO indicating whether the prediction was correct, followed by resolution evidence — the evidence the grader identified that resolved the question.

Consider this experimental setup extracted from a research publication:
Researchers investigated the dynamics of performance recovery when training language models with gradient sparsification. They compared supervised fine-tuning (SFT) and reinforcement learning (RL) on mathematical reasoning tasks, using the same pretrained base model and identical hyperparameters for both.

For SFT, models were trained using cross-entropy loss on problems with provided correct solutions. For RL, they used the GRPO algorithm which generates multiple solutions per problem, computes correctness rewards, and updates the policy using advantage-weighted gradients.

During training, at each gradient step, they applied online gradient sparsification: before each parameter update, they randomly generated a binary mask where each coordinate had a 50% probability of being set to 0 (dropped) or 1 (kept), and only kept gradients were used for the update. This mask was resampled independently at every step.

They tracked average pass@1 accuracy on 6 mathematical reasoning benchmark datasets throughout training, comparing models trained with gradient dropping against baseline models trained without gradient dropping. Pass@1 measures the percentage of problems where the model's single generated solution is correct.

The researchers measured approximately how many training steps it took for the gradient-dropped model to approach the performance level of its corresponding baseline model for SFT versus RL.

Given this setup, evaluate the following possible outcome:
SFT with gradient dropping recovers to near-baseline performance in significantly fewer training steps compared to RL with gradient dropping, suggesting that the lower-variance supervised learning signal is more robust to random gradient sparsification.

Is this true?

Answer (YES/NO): YES